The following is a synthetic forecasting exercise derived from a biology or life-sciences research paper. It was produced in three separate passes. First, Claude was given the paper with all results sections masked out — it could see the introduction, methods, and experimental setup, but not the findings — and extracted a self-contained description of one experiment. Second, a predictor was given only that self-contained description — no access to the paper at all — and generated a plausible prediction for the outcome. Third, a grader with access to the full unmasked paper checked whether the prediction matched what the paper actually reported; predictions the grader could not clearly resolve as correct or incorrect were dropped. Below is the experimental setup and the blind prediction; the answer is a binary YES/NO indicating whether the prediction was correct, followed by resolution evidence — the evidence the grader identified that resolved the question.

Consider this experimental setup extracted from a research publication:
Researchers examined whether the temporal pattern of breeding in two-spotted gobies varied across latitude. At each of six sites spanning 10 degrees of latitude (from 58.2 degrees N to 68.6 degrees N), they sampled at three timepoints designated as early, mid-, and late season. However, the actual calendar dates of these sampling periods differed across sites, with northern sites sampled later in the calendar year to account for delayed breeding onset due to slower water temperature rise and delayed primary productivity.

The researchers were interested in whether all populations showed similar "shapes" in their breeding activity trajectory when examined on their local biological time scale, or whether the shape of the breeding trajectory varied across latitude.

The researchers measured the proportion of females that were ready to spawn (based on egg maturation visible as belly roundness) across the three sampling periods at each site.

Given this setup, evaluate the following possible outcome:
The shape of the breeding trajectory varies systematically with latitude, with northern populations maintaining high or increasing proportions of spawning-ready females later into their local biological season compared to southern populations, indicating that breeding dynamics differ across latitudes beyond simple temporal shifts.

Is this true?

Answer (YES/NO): NO